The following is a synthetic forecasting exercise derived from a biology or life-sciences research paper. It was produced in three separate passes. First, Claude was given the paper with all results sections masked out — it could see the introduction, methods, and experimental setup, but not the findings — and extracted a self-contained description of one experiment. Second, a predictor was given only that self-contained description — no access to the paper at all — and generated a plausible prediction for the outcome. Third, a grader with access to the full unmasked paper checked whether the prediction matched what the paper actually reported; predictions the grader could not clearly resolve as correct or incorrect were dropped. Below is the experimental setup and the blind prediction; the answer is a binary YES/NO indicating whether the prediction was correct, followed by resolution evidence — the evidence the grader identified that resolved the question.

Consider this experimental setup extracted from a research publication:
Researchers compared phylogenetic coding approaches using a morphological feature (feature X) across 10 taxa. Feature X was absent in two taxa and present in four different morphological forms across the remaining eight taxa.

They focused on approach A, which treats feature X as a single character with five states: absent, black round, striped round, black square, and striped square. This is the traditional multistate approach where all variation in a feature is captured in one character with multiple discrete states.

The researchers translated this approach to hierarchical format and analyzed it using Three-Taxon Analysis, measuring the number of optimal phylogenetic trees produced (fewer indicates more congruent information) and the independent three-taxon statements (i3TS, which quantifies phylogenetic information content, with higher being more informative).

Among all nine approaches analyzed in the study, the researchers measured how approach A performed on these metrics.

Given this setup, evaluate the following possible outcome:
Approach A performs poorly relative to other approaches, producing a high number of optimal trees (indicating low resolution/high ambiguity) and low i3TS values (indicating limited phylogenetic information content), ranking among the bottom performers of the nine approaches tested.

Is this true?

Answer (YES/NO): YES